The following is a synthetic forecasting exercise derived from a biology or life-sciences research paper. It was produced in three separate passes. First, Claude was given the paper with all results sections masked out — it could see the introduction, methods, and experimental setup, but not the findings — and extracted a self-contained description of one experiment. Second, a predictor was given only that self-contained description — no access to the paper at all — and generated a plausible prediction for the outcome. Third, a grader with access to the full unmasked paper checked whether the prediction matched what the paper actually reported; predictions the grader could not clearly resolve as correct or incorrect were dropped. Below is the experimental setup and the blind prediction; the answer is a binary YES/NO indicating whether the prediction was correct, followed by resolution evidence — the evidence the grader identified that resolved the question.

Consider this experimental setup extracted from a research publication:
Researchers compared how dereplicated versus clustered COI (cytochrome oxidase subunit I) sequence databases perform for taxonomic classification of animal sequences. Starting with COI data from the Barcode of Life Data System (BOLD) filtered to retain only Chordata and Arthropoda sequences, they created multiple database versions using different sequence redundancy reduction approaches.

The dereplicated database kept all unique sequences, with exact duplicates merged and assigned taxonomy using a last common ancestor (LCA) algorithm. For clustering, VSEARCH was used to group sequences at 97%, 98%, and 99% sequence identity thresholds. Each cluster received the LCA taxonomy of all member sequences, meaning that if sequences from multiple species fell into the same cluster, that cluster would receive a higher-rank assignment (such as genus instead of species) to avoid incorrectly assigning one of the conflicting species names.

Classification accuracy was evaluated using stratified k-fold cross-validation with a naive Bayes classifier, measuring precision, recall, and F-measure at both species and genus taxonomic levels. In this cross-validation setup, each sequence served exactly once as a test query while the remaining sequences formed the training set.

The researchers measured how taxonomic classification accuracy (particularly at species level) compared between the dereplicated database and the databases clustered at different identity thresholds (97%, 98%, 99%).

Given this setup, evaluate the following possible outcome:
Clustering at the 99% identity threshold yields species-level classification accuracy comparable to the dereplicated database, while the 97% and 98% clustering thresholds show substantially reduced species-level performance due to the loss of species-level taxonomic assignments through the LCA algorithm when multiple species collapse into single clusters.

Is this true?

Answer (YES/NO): NO